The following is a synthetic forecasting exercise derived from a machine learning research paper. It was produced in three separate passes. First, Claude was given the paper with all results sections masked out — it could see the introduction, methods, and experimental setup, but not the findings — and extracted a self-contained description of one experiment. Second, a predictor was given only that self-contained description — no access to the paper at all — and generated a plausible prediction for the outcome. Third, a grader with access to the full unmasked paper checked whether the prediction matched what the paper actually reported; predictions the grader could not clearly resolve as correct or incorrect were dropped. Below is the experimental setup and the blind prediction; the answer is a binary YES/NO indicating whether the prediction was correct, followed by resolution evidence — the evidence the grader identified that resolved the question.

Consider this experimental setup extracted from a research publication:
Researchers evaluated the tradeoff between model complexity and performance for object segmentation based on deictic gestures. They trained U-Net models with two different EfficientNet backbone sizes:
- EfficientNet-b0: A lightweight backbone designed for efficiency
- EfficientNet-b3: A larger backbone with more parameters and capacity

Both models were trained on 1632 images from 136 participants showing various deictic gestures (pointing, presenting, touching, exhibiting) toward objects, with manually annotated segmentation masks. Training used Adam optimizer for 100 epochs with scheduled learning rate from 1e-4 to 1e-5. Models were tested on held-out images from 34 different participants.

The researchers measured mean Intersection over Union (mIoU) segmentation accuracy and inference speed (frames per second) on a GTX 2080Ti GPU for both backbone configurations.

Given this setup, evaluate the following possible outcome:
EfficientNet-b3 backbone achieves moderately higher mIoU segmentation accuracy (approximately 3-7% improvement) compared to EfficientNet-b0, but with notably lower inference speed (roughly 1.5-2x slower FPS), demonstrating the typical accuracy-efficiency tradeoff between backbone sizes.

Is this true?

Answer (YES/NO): NO